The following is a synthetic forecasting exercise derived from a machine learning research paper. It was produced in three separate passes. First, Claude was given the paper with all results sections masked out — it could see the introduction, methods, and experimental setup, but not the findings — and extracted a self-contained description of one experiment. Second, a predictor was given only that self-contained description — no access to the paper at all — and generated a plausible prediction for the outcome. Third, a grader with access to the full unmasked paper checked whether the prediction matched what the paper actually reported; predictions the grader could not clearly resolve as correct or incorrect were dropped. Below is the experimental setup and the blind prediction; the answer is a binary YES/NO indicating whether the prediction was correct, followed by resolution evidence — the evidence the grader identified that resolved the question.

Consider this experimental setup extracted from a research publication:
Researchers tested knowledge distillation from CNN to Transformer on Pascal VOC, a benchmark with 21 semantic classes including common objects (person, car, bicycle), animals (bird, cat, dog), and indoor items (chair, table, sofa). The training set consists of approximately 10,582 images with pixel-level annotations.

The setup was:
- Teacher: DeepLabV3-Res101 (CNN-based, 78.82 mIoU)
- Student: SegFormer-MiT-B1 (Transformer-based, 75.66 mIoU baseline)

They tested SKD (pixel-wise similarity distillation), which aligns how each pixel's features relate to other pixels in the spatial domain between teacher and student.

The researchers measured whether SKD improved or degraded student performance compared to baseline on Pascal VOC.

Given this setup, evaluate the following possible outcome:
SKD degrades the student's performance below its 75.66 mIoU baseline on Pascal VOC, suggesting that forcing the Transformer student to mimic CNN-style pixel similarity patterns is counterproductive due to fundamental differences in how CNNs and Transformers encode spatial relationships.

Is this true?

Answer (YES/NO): YES